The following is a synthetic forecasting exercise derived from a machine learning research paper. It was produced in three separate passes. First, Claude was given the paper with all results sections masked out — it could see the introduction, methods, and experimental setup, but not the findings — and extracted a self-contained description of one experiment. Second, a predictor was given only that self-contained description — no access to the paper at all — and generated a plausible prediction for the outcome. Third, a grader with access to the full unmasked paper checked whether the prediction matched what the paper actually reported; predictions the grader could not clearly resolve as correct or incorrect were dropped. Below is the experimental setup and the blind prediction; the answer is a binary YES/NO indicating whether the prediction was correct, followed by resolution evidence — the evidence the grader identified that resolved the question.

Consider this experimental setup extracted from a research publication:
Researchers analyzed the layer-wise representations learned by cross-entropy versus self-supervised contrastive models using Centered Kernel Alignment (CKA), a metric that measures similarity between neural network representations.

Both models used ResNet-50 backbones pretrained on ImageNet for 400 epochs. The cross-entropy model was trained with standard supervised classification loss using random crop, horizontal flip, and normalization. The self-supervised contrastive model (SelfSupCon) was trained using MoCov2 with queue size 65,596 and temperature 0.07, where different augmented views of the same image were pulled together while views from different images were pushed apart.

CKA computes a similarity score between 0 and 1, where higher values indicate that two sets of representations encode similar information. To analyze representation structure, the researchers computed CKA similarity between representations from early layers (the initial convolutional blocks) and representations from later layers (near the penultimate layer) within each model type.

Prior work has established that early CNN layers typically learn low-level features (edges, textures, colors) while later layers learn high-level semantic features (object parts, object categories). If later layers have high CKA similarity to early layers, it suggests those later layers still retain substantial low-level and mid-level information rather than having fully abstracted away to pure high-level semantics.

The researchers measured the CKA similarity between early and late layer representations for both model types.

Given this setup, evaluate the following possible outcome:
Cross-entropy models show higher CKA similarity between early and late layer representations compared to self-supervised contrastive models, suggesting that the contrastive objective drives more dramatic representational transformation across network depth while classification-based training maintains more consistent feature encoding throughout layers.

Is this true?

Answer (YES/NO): NO